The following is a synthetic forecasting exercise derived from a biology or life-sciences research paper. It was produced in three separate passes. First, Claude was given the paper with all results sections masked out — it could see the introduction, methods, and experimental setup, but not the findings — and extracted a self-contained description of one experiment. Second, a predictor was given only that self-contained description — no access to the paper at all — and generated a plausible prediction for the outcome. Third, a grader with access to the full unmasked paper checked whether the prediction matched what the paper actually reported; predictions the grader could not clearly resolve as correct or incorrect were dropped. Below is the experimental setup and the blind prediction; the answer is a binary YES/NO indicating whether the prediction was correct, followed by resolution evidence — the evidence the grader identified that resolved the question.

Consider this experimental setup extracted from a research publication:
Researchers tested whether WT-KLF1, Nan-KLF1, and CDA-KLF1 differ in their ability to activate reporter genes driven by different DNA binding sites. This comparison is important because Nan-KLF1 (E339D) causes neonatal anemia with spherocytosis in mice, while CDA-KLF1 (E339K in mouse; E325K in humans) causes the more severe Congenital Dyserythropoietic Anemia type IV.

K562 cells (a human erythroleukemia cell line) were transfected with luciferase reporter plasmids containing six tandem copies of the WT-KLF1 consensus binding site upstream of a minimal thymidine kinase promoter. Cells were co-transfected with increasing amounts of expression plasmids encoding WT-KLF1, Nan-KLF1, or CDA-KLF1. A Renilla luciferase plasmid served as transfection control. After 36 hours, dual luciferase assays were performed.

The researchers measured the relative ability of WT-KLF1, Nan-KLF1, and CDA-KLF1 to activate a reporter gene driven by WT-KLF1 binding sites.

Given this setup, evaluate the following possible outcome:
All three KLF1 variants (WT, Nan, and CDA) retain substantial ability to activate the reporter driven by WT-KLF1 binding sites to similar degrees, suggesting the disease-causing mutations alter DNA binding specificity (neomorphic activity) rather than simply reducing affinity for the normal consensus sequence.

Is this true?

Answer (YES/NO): NO